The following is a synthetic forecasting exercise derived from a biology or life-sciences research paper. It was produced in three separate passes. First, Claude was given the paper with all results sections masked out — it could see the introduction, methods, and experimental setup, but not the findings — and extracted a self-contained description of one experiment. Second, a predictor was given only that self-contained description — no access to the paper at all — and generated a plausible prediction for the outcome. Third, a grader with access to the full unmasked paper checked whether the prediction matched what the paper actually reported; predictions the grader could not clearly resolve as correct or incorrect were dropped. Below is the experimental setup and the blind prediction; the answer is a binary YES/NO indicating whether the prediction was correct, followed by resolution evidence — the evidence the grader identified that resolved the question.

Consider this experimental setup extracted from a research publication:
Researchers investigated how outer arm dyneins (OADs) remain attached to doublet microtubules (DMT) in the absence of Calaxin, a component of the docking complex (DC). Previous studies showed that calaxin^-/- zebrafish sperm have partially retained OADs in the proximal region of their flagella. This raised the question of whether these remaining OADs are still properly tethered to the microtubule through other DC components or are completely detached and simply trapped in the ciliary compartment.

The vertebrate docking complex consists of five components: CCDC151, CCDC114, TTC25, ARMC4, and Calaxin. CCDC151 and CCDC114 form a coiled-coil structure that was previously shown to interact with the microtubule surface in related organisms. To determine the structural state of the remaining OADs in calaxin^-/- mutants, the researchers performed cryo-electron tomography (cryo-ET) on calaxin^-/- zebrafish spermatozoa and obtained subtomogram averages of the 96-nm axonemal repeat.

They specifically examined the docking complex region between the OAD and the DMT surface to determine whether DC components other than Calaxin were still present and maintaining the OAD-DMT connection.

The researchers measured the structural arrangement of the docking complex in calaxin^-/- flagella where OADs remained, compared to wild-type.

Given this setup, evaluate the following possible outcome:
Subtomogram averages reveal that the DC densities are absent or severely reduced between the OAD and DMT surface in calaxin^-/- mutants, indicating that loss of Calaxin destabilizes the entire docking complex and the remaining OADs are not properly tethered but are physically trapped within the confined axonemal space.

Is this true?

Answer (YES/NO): NO